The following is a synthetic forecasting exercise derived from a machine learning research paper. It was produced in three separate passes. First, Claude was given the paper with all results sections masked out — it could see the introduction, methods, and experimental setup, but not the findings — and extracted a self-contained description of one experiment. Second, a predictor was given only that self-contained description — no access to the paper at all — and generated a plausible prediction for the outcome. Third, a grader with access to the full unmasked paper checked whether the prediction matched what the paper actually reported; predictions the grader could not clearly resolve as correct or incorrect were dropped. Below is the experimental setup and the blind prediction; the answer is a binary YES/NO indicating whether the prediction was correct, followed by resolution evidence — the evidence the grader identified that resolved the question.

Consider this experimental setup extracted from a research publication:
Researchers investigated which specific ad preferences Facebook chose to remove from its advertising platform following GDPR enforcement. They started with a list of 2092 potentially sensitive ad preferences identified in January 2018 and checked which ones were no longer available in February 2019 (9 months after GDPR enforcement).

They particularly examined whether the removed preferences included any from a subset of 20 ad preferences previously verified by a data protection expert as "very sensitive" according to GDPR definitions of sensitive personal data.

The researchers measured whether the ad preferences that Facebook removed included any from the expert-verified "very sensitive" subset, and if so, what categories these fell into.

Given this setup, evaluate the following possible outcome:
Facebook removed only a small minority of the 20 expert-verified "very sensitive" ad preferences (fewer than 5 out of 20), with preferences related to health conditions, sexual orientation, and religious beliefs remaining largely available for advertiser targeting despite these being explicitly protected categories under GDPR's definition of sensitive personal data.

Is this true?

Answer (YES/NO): NO